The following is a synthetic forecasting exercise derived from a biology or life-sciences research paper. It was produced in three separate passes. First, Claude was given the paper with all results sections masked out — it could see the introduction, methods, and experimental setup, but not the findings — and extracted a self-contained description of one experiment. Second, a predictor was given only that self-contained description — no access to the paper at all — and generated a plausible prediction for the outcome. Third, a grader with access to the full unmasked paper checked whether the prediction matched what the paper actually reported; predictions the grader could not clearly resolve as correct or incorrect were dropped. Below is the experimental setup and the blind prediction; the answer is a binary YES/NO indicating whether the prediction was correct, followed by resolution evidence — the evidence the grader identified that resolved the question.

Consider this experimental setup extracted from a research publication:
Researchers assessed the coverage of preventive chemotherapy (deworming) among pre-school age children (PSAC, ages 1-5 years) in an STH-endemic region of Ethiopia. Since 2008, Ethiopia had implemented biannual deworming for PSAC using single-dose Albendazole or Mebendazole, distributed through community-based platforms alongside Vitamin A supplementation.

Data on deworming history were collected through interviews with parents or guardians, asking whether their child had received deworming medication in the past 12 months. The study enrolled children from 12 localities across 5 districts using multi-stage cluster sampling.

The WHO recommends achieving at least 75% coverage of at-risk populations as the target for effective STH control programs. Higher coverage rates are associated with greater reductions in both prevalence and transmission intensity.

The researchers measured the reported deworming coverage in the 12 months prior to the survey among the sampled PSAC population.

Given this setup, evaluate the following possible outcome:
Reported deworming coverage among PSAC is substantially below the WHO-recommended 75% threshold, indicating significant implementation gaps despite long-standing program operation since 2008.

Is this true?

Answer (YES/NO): YES